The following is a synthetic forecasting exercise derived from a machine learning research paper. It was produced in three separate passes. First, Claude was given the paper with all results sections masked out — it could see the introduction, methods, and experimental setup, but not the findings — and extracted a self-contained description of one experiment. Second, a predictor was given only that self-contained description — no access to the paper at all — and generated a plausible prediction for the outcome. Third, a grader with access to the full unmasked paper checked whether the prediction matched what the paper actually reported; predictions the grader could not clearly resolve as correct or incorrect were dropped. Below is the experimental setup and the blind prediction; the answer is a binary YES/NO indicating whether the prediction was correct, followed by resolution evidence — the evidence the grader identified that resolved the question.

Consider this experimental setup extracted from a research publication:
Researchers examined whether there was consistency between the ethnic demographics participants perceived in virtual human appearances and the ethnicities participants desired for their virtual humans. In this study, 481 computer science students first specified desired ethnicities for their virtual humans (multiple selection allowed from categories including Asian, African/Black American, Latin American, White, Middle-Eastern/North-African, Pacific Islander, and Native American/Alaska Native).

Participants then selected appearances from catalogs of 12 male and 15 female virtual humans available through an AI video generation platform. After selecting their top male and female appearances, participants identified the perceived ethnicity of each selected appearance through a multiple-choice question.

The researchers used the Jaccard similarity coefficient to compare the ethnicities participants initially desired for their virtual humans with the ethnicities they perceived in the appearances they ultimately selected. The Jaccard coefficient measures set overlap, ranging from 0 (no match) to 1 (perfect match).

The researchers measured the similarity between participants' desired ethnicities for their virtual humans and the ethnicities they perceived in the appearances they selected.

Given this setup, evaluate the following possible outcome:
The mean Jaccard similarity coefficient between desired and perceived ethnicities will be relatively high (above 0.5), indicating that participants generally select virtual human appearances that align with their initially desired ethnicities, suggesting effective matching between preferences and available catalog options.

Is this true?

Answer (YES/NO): NO